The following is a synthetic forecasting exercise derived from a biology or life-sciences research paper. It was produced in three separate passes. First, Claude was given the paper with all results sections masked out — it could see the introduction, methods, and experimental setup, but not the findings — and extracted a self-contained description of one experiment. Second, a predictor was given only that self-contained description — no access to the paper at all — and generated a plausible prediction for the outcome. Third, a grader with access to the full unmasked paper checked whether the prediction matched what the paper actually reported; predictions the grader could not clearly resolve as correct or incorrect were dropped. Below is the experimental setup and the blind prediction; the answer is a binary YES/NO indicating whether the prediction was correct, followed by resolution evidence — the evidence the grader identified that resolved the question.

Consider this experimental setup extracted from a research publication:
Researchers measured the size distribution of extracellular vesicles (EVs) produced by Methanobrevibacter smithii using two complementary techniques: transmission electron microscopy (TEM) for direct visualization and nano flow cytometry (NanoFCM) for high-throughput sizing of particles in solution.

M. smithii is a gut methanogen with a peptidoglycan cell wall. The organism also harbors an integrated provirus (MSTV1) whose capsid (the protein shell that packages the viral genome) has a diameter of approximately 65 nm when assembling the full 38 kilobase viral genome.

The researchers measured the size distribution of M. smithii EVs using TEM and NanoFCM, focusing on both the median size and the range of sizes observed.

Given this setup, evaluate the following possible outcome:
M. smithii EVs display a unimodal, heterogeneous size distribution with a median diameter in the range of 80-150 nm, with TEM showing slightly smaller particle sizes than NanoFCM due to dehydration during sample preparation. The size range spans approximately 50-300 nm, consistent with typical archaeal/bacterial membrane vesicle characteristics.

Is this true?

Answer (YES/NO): NO